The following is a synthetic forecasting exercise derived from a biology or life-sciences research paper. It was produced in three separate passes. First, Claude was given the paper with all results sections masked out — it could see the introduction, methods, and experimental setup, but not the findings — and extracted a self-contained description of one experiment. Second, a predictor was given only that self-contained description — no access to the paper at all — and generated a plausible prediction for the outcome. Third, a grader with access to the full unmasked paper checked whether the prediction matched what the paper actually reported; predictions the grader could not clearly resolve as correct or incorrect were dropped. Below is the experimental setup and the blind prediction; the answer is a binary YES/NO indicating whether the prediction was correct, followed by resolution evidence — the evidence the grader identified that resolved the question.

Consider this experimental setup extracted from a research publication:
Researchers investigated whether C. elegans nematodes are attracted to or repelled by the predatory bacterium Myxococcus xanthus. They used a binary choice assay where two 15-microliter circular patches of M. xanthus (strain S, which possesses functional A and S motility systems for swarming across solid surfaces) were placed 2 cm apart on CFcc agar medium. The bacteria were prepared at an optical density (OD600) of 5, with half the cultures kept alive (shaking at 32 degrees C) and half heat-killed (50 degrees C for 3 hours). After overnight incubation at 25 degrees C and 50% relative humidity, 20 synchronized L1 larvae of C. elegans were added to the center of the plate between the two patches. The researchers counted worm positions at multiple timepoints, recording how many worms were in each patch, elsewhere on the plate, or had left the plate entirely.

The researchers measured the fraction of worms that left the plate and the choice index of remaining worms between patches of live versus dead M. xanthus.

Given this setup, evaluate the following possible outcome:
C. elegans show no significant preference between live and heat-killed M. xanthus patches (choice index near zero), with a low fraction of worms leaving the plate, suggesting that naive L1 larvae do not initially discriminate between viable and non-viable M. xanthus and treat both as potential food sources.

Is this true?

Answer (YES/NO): NO